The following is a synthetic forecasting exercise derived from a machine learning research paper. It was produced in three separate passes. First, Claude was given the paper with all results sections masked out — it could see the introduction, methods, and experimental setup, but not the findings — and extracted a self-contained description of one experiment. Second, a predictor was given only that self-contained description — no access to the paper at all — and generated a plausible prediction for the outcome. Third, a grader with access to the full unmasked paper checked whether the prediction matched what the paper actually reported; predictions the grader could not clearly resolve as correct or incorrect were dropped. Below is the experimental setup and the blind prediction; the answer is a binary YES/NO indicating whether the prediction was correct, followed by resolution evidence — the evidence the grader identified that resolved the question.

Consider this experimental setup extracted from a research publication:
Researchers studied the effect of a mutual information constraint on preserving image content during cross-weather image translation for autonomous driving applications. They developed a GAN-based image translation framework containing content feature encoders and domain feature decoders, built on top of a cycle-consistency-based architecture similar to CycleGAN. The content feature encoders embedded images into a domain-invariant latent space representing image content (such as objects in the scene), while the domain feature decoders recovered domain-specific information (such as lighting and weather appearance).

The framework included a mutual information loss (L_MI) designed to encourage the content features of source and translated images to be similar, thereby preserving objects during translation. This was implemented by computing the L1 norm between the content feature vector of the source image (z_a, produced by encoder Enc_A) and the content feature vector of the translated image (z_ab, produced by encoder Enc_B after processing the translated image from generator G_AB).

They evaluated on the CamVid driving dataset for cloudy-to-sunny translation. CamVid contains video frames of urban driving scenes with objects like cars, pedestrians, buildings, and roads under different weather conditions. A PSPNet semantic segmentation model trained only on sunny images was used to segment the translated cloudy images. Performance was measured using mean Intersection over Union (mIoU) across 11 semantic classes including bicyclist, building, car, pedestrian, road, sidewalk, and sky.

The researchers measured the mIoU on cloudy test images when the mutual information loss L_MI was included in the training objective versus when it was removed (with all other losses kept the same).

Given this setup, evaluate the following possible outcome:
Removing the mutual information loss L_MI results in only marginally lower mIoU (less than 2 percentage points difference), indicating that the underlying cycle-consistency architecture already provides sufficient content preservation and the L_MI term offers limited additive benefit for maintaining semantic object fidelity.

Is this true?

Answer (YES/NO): NO